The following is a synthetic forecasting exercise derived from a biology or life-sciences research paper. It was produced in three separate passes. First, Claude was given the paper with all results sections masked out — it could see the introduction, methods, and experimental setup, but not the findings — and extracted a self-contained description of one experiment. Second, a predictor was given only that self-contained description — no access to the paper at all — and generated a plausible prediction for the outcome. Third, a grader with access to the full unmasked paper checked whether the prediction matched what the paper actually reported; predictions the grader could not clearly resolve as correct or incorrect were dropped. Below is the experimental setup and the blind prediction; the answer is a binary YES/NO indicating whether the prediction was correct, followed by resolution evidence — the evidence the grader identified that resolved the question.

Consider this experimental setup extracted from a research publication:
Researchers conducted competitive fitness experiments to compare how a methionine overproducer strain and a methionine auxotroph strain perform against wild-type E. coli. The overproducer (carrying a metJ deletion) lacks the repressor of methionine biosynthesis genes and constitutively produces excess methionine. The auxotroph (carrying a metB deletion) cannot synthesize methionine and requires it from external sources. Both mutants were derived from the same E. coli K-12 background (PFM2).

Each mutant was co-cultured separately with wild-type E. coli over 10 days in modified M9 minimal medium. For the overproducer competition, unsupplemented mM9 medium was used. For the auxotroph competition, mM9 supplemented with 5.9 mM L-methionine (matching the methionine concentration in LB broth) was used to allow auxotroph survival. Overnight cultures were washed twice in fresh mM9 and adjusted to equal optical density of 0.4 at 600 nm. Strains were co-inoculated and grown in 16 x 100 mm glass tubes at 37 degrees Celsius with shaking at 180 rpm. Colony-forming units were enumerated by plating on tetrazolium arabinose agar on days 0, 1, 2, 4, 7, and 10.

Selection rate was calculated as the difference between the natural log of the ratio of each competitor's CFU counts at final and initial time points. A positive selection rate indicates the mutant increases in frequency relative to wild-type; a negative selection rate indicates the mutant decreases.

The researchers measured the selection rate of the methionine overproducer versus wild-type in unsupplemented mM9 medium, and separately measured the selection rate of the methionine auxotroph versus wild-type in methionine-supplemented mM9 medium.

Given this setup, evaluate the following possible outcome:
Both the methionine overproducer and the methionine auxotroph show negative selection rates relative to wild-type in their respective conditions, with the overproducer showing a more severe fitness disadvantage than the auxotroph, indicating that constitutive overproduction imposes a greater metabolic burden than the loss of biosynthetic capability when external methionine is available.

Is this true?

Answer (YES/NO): NO